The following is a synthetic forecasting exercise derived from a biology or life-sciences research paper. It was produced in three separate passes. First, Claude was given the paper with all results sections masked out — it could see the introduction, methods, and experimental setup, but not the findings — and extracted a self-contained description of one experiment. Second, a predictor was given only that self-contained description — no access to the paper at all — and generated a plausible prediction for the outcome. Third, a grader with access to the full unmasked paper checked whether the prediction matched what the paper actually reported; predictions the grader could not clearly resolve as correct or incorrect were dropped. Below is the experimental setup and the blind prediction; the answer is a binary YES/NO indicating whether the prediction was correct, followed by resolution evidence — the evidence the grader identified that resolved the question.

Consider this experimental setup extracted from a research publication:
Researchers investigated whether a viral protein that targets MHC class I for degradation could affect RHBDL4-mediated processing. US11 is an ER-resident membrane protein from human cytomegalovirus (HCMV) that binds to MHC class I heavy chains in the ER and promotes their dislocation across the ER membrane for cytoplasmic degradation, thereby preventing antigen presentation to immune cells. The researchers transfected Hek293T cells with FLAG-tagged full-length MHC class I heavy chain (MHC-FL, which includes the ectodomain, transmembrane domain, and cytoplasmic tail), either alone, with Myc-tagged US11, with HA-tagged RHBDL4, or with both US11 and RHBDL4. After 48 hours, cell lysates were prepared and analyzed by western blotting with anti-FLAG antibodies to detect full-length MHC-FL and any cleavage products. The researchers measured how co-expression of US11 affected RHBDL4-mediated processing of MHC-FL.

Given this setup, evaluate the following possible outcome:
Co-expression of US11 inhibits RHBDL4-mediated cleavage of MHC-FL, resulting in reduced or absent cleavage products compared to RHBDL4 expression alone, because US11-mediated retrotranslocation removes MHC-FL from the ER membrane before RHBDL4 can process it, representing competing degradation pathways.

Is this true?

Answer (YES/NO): NO